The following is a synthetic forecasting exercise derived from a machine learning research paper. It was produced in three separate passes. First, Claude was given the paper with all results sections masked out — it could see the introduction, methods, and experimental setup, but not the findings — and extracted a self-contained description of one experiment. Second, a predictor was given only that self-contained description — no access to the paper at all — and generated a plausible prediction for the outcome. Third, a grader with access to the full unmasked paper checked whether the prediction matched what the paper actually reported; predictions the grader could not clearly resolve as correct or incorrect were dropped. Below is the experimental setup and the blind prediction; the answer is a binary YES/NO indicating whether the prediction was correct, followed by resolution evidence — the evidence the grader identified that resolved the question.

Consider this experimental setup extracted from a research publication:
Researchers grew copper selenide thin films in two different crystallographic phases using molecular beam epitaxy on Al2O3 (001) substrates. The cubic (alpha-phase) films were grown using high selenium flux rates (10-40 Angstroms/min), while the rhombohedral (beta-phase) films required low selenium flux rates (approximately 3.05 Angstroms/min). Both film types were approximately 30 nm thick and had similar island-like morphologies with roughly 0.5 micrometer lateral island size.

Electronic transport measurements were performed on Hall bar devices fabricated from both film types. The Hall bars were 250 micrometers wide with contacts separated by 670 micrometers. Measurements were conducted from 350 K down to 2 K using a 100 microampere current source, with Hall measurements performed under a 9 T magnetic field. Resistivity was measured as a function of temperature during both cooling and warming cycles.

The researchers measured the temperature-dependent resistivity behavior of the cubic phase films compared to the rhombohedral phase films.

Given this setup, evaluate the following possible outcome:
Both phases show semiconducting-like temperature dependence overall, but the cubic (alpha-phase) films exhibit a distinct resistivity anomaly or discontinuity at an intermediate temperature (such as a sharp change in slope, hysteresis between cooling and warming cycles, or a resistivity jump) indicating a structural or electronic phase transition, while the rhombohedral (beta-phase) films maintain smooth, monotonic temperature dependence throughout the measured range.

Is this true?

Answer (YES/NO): YES